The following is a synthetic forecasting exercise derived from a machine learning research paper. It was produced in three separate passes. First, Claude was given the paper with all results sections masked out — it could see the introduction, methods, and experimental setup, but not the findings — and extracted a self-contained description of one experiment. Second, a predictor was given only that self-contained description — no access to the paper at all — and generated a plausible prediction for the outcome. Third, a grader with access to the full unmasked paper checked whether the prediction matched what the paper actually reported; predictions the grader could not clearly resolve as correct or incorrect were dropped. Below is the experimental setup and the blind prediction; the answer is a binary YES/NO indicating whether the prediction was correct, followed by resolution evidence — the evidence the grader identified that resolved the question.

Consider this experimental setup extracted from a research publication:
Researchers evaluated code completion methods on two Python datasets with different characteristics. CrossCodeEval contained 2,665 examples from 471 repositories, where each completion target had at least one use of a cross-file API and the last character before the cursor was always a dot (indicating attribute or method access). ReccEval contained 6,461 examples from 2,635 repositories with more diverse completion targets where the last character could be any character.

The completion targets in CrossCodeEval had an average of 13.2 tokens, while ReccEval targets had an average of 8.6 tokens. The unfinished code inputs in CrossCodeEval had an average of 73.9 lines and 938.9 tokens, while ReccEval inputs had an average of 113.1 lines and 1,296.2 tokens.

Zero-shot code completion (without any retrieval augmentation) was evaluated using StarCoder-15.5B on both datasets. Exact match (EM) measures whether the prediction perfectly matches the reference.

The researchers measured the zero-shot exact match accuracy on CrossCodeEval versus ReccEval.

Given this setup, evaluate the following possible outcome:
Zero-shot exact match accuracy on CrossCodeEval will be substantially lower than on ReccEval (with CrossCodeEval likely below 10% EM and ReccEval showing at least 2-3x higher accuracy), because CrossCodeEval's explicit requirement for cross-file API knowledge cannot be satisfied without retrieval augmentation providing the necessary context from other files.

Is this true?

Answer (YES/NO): NO